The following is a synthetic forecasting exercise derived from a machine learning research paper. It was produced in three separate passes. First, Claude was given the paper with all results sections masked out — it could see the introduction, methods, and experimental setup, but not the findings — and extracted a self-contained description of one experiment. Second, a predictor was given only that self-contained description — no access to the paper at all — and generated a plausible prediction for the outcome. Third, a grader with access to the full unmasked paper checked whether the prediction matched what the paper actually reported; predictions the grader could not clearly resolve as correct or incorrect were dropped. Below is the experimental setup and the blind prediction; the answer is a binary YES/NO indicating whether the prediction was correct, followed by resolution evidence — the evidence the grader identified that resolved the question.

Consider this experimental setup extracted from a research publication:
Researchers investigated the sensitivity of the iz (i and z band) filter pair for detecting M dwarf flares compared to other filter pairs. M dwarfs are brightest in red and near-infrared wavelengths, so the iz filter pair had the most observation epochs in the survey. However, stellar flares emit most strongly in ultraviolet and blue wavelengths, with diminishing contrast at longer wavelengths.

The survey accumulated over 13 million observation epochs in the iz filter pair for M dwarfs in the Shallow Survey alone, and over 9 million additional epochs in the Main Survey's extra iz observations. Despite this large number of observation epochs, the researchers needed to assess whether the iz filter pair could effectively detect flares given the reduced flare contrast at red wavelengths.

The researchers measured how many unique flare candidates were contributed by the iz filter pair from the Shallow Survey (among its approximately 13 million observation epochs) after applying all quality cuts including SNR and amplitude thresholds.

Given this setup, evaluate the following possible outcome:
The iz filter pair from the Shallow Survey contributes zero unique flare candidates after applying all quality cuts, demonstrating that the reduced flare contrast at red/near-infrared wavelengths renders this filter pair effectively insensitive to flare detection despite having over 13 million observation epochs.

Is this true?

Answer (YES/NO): NO